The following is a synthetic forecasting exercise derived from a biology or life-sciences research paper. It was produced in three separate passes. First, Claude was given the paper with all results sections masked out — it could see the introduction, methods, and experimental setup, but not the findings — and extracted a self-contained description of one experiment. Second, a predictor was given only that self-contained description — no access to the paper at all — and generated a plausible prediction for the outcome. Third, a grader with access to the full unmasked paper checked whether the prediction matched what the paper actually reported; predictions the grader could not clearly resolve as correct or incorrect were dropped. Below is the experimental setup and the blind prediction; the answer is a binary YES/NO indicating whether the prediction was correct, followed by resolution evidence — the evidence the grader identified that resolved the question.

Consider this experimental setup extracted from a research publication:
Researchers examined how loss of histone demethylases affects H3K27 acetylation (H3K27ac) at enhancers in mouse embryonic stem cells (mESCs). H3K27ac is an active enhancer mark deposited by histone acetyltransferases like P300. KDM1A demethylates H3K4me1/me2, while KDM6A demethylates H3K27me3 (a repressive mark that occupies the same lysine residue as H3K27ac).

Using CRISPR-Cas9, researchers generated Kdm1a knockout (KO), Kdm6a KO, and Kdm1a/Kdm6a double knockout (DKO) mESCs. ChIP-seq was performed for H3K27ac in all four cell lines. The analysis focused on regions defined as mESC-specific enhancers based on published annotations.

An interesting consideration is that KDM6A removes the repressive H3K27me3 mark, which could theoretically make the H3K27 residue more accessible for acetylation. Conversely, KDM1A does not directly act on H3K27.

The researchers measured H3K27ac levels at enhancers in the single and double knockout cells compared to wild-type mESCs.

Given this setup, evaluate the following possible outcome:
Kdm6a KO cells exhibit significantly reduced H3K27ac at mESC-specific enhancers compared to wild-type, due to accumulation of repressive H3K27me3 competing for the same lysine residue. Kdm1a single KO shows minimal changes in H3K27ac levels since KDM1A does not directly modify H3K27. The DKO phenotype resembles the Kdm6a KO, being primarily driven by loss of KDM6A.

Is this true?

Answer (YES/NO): NO